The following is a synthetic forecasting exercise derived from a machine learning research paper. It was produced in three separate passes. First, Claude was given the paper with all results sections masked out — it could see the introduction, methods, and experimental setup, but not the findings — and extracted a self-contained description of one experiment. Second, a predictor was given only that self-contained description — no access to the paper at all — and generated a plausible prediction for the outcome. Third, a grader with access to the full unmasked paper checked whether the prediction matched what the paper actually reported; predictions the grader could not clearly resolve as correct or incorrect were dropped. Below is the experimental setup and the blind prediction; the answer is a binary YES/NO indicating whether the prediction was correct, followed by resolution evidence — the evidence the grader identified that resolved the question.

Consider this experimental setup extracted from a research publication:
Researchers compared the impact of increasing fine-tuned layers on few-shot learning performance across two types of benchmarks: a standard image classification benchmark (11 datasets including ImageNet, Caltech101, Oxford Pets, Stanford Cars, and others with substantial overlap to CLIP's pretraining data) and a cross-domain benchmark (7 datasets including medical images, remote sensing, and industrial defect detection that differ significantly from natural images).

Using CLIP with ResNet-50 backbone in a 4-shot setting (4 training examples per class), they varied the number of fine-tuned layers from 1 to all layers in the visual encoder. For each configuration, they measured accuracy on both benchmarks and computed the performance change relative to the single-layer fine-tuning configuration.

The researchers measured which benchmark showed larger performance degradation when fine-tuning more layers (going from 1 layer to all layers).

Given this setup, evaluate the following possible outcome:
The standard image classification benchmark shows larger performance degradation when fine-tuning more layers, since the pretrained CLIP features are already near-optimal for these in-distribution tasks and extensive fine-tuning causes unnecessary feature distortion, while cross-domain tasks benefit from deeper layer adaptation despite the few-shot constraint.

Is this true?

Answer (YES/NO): NO